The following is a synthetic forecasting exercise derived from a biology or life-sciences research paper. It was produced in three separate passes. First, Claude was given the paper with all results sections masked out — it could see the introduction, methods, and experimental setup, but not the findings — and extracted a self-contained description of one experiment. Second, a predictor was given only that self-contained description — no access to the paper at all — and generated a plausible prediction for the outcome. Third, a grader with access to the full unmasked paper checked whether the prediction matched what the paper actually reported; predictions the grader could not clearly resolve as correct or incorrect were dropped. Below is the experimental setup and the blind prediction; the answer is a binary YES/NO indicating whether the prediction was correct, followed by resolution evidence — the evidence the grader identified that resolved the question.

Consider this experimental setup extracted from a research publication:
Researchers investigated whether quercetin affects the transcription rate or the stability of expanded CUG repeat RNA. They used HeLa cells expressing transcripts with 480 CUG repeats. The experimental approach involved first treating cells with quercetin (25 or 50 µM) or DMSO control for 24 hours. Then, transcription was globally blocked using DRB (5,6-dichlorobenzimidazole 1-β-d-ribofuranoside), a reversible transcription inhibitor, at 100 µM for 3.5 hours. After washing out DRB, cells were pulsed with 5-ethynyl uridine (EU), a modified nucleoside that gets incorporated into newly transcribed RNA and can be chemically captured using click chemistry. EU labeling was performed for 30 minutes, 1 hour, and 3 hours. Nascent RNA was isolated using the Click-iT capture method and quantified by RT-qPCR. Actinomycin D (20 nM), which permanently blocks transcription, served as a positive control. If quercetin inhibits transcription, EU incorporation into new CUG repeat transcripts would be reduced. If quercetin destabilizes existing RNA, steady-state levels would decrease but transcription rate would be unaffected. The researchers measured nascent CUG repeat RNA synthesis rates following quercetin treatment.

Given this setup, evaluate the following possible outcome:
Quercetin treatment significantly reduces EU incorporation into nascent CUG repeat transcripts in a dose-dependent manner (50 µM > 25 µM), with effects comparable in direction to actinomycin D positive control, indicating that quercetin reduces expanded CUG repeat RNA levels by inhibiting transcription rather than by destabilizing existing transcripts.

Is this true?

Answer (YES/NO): NO